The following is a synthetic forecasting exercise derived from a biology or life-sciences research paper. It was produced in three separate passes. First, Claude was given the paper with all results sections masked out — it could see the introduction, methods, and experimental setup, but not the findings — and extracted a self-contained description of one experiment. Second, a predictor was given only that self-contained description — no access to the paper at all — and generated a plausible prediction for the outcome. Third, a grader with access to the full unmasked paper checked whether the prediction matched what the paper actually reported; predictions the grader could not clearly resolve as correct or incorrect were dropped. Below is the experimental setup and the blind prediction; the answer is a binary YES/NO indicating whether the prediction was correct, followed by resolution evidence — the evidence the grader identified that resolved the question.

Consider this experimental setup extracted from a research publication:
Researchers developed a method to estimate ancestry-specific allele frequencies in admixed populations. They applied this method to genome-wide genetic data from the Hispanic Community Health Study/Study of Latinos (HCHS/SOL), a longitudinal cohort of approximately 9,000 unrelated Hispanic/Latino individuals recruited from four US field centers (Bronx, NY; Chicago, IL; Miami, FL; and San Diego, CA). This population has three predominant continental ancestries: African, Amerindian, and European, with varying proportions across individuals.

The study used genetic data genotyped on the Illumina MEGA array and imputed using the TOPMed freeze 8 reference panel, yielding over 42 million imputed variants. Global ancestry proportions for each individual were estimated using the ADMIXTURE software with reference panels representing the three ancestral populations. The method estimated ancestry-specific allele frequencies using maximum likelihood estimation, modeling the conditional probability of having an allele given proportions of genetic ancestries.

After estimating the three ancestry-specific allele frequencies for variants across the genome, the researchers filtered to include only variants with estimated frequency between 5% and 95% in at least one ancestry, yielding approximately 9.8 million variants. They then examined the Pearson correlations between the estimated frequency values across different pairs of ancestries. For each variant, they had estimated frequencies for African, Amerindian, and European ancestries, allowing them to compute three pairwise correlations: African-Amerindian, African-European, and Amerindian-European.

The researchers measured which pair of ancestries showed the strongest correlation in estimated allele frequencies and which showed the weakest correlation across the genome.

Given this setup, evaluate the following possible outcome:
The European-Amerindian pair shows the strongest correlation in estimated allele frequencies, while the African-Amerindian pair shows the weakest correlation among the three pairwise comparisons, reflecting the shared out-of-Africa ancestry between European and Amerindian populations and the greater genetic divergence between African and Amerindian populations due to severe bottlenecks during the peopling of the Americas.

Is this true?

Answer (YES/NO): YES